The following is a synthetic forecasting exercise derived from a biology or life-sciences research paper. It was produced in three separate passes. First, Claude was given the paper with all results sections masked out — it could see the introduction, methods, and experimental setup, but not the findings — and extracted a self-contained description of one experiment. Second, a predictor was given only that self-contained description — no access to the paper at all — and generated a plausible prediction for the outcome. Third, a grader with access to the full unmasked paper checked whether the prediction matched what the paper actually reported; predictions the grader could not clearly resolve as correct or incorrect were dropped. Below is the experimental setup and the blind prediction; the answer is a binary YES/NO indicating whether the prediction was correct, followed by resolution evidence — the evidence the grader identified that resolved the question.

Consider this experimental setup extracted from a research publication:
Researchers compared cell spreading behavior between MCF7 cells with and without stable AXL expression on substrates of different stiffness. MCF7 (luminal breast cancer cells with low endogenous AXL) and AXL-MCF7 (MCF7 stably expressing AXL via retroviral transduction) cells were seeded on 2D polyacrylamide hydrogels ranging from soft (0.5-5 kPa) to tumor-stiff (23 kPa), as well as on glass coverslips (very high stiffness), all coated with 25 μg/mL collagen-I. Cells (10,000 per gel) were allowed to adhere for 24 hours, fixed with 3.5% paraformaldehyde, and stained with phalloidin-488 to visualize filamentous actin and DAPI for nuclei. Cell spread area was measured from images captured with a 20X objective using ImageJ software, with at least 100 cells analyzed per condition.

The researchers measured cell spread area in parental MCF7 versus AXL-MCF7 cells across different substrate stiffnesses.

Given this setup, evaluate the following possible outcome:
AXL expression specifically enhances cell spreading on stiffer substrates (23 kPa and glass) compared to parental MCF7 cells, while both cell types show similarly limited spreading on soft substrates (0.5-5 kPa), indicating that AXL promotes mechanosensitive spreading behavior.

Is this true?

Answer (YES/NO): NO